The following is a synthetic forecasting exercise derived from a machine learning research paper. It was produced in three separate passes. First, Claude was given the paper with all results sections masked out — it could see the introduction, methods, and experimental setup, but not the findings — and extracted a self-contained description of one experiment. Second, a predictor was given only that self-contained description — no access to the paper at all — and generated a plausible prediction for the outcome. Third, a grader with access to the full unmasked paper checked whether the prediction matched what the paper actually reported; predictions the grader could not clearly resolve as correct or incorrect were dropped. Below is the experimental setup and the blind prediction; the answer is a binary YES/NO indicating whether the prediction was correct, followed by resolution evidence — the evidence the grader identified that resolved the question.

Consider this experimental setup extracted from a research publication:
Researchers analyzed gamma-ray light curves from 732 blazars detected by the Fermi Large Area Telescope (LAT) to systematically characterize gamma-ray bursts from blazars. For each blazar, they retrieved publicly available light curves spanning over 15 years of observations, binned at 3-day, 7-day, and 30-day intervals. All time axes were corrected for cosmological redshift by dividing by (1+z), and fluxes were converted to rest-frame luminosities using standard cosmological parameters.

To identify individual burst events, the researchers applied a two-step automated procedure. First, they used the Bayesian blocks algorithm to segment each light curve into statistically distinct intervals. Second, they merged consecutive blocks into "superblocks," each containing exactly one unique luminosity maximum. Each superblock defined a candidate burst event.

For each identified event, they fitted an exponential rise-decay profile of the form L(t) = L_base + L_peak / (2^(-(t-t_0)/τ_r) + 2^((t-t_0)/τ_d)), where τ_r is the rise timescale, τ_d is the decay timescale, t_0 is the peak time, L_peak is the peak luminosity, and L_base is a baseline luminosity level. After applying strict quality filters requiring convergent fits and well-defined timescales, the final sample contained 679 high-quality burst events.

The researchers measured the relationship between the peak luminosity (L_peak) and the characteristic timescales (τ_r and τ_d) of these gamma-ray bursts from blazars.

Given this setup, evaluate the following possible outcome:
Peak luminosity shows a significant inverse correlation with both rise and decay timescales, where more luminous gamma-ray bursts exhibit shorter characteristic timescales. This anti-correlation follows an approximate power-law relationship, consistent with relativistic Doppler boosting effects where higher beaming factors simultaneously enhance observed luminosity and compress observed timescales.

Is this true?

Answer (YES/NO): YES